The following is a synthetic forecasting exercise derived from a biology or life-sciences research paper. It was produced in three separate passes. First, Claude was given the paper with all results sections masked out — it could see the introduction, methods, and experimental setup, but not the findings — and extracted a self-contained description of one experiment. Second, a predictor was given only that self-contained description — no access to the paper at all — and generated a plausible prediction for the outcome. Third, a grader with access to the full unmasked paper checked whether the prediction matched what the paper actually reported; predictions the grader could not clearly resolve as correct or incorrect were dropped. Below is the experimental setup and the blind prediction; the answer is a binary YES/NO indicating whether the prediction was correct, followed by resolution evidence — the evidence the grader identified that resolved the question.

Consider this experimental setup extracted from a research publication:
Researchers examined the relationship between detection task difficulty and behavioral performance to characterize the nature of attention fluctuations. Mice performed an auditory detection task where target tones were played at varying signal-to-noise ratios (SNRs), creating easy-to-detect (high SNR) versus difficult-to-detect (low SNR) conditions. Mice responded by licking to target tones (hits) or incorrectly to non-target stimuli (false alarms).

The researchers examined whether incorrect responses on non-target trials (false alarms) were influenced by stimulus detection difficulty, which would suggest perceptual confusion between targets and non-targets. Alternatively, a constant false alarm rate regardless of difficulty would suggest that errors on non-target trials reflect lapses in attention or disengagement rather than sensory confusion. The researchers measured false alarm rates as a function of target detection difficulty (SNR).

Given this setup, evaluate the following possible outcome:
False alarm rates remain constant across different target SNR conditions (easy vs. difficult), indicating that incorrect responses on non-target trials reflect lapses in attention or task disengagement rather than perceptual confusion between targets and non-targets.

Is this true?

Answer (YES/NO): YES